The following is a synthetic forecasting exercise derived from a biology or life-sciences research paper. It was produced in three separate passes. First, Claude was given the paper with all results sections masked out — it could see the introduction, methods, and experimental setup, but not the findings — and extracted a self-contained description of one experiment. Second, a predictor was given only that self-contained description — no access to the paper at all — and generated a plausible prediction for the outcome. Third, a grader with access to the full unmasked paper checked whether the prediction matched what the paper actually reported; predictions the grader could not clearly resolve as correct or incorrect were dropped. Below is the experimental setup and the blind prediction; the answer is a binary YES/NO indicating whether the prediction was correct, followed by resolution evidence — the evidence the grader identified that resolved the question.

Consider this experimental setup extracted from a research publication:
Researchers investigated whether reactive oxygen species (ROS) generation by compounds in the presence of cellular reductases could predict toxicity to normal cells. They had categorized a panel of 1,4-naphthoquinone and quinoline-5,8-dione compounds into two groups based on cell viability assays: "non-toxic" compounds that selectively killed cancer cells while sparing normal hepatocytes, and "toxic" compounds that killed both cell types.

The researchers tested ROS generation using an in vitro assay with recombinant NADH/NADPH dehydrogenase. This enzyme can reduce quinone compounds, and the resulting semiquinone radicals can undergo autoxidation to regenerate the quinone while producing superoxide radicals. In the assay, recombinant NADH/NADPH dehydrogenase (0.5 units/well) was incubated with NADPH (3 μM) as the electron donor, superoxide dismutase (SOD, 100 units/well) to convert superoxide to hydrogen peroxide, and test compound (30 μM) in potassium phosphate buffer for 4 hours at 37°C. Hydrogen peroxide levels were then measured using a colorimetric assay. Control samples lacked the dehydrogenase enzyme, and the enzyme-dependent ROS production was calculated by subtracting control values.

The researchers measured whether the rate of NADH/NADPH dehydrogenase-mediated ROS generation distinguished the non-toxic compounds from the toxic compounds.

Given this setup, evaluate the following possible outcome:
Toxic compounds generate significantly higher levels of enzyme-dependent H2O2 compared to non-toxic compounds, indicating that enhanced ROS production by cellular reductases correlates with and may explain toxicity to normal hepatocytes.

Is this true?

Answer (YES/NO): NO